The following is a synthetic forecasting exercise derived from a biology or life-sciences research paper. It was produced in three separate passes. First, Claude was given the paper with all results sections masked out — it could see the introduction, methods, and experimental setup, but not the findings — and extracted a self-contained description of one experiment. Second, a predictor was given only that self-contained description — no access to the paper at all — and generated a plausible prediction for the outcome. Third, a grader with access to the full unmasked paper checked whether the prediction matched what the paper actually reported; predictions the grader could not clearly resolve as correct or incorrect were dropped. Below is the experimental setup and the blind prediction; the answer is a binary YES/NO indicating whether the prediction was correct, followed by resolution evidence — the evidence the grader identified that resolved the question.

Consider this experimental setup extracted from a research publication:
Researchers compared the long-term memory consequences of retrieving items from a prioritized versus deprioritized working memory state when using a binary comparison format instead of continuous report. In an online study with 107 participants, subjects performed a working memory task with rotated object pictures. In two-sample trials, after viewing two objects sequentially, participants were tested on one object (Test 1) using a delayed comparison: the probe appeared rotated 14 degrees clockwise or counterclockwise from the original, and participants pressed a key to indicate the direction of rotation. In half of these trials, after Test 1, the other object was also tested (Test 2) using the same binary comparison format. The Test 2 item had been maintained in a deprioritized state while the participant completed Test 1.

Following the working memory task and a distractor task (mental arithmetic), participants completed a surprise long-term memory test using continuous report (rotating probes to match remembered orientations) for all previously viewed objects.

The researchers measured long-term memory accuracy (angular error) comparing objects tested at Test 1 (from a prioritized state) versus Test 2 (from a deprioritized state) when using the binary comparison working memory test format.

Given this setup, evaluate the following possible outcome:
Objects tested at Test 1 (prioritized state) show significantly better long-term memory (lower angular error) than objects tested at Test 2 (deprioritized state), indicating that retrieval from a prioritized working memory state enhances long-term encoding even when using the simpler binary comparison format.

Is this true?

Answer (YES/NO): NO